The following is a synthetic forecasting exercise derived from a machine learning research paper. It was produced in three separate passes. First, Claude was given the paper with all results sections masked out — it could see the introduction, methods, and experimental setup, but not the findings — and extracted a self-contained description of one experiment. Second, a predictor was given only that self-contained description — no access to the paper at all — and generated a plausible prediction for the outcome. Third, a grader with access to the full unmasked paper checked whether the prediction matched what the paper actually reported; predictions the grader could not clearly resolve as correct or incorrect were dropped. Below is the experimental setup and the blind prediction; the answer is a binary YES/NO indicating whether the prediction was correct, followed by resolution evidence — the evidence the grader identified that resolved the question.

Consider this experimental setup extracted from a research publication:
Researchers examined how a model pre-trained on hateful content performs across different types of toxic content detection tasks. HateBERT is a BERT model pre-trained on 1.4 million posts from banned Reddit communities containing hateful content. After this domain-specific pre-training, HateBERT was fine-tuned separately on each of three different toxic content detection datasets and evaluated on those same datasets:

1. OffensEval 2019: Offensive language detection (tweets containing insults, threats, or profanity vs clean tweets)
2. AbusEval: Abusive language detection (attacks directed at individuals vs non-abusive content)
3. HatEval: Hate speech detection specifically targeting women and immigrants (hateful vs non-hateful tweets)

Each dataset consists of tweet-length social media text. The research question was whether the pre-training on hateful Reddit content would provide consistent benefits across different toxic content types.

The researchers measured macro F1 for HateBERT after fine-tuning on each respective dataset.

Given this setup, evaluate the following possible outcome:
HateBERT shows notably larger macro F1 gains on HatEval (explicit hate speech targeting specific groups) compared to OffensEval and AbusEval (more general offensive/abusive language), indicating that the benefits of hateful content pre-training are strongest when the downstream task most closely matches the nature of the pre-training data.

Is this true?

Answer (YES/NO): NO